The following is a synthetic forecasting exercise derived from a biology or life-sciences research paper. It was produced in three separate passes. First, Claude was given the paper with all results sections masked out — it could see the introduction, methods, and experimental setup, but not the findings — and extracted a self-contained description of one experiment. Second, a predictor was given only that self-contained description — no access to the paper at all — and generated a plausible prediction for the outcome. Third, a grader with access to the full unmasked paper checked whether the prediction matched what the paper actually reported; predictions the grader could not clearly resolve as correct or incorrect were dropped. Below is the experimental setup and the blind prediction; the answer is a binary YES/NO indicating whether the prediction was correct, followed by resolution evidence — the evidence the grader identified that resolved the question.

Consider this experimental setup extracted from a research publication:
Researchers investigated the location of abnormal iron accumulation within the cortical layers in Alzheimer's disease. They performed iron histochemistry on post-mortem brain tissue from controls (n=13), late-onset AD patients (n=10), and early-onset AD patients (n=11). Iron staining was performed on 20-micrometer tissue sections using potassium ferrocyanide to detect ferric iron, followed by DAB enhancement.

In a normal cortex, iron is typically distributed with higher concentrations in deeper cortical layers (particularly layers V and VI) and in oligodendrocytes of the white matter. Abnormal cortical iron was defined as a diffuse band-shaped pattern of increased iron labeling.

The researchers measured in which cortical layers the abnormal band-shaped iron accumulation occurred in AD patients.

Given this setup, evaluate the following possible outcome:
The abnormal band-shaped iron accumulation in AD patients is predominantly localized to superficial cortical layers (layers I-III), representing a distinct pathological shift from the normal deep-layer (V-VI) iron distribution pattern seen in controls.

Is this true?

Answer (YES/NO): NO